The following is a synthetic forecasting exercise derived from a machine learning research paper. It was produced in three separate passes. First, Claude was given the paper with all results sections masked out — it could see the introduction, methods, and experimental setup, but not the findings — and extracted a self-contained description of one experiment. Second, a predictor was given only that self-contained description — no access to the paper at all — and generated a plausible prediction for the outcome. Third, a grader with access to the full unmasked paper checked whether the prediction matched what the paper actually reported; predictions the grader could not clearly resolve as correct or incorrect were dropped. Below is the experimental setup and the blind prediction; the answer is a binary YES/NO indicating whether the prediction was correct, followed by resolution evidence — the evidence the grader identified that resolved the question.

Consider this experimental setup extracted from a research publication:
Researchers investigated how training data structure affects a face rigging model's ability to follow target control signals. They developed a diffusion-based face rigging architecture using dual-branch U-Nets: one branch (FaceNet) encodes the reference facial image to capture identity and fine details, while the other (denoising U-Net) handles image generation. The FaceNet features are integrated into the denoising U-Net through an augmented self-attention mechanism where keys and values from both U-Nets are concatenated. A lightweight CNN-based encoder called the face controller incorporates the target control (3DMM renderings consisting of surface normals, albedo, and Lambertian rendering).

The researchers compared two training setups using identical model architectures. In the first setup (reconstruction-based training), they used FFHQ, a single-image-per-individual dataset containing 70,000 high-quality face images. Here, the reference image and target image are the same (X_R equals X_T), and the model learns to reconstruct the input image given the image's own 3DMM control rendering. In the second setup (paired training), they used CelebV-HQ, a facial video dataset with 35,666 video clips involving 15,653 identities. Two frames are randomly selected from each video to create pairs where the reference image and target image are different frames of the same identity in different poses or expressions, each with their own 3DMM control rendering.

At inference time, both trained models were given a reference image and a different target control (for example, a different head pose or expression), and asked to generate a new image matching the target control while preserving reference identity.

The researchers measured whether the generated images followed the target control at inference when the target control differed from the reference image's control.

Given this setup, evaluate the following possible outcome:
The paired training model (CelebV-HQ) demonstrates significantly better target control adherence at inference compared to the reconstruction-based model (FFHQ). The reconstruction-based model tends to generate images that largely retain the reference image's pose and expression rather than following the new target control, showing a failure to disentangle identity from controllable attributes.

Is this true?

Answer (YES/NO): YES